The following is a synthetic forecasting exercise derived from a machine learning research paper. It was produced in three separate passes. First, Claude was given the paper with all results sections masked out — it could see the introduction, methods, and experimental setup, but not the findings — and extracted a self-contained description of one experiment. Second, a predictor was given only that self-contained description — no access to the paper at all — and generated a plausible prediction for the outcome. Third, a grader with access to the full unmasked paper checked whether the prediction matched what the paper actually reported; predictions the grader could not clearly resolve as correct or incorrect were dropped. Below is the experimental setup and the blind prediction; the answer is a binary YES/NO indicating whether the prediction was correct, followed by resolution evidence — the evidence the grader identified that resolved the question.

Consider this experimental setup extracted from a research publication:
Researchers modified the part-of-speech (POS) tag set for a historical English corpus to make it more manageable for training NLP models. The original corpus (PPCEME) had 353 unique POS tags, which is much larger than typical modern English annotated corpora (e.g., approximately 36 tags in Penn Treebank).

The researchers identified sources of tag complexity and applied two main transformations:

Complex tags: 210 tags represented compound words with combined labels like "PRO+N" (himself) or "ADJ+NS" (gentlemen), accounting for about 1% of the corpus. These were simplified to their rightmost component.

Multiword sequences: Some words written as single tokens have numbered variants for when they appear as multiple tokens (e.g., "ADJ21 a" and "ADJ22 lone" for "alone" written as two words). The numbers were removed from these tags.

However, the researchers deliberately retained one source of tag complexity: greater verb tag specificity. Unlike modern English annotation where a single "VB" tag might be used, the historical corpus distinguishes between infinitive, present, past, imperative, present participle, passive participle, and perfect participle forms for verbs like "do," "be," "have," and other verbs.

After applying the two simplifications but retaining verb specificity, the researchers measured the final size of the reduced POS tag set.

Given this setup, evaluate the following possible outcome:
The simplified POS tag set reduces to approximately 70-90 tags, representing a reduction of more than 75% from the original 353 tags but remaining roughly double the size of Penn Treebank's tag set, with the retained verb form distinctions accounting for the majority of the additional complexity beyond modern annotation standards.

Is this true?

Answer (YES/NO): YES